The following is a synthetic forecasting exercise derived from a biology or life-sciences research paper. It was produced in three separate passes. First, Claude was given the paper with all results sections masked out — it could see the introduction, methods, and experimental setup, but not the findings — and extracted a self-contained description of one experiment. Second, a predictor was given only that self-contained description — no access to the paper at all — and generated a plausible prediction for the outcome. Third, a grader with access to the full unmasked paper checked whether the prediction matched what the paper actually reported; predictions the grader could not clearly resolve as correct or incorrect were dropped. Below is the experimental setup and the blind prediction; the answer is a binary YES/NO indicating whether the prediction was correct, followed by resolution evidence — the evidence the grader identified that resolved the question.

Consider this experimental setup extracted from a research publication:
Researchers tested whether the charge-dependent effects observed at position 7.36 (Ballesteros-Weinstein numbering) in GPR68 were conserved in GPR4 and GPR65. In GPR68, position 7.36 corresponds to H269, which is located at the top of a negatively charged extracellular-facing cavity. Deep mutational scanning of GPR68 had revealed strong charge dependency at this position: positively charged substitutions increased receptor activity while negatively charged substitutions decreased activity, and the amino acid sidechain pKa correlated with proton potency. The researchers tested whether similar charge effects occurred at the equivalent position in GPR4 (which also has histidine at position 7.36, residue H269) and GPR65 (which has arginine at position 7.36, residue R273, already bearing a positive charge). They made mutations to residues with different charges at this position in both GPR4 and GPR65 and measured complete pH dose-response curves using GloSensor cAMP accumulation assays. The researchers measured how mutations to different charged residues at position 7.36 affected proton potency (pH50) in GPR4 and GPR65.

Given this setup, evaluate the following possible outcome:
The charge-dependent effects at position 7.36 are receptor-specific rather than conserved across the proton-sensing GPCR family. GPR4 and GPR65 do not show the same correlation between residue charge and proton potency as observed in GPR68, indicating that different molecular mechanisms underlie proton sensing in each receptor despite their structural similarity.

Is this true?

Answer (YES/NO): NO